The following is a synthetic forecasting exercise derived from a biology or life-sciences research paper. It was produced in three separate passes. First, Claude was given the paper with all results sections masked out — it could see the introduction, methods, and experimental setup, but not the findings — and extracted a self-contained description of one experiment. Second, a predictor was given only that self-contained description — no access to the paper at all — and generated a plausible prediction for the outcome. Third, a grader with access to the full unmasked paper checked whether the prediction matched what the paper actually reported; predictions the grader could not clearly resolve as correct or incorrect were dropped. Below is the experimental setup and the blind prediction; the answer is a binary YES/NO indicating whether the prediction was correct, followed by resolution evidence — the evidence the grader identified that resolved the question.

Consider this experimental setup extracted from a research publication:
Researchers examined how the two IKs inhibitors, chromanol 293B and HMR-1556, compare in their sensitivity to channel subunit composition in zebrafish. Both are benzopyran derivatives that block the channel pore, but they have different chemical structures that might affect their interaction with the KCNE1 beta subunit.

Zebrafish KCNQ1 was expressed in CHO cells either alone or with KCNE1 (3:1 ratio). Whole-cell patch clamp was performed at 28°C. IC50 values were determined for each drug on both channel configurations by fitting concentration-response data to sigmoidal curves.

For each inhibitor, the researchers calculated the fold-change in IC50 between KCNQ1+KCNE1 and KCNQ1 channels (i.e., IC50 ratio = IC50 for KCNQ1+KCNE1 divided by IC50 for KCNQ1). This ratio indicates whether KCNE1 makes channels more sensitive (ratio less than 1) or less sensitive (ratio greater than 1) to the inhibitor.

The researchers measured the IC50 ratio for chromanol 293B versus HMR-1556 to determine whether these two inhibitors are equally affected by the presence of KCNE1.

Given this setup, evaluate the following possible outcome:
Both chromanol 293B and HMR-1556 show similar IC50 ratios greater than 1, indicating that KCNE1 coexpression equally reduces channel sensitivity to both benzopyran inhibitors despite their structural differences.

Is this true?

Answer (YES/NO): NO